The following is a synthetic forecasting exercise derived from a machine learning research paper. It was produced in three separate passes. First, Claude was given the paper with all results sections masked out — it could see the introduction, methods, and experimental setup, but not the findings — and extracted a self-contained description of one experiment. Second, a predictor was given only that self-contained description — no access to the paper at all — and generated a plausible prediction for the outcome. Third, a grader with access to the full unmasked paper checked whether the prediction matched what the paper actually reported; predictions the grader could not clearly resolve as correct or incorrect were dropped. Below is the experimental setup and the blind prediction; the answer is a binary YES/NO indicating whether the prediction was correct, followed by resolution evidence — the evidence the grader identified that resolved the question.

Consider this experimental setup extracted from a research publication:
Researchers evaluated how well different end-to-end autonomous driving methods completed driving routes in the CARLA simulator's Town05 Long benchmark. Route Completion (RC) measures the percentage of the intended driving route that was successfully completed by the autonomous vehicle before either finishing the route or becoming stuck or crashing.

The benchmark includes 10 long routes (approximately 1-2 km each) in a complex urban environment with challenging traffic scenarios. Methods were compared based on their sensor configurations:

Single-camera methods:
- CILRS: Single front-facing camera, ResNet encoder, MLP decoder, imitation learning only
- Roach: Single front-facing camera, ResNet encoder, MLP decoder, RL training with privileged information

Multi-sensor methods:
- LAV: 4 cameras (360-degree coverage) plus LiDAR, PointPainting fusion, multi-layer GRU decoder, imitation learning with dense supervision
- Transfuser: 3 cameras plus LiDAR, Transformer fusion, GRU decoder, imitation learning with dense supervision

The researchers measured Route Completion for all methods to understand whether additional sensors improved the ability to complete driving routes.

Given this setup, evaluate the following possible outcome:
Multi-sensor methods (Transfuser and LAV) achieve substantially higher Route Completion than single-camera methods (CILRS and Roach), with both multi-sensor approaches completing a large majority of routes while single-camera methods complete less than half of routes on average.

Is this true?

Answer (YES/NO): NO